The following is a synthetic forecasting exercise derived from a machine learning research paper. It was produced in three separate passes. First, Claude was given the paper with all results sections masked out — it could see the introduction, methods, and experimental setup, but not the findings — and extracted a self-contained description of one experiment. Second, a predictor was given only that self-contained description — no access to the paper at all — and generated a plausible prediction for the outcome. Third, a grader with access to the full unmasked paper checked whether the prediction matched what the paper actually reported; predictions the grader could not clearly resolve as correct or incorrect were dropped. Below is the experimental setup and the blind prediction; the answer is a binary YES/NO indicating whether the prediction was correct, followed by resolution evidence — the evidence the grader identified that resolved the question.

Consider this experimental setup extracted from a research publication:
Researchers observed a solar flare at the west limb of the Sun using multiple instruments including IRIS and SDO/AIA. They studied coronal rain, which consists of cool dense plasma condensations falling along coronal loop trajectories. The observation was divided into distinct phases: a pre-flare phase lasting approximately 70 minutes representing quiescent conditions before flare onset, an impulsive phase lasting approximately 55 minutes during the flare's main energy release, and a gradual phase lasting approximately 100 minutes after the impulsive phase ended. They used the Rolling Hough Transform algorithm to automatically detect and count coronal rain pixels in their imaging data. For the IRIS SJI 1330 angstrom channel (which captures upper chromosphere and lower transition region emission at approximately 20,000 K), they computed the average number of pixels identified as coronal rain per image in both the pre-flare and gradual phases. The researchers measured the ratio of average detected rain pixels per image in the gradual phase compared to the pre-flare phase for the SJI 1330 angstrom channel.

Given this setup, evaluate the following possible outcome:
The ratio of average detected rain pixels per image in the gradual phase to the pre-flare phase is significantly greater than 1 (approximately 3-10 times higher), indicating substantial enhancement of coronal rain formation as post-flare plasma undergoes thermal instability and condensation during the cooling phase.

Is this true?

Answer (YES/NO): YES